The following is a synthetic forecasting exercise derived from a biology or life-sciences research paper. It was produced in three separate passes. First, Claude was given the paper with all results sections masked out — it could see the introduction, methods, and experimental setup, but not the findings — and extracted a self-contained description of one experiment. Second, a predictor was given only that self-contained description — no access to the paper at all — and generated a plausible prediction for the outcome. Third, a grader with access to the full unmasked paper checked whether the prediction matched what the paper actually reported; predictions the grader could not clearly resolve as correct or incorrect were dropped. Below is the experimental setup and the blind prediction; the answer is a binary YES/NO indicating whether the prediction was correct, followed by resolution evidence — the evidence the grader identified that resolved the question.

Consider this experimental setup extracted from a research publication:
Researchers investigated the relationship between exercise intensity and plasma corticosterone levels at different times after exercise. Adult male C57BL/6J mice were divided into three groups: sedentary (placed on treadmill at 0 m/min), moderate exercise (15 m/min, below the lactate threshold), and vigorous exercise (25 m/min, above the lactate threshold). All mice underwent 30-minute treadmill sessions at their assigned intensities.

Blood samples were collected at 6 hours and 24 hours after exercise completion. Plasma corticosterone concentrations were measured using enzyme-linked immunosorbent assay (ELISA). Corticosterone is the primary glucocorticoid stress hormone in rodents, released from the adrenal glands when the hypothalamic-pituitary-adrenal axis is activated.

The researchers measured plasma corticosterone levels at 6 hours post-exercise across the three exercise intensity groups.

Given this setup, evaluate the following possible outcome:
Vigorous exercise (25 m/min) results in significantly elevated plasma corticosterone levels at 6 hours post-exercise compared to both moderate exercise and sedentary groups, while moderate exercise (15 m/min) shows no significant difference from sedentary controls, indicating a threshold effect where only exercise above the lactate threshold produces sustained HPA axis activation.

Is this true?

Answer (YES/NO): NO